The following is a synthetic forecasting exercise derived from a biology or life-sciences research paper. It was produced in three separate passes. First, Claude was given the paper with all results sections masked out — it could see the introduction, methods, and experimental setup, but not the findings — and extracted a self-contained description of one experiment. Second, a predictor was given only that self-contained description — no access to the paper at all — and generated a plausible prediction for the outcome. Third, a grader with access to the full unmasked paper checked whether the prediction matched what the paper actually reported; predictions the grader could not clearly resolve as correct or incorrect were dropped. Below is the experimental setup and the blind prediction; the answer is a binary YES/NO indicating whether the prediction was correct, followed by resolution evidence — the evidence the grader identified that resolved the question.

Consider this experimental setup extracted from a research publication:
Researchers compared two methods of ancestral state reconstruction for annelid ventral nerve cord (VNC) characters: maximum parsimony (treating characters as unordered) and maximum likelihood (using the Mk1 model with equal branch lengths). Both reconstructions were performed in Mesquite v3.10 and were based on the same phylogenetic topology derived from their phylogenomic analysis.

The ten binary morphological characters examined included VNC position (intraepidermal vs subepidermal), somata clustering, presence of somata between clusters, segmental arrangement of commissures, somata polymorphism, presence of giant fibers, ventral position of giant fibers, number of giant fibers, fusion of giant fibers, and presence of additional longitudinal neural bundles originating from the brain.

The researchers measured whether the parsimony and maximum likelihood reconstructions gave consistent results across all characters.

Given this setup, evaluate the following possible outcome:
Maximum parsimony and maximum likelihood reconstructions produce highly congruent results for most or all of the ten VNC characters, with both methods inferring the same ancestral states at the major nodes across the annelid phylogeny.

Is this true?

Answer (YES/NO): YES